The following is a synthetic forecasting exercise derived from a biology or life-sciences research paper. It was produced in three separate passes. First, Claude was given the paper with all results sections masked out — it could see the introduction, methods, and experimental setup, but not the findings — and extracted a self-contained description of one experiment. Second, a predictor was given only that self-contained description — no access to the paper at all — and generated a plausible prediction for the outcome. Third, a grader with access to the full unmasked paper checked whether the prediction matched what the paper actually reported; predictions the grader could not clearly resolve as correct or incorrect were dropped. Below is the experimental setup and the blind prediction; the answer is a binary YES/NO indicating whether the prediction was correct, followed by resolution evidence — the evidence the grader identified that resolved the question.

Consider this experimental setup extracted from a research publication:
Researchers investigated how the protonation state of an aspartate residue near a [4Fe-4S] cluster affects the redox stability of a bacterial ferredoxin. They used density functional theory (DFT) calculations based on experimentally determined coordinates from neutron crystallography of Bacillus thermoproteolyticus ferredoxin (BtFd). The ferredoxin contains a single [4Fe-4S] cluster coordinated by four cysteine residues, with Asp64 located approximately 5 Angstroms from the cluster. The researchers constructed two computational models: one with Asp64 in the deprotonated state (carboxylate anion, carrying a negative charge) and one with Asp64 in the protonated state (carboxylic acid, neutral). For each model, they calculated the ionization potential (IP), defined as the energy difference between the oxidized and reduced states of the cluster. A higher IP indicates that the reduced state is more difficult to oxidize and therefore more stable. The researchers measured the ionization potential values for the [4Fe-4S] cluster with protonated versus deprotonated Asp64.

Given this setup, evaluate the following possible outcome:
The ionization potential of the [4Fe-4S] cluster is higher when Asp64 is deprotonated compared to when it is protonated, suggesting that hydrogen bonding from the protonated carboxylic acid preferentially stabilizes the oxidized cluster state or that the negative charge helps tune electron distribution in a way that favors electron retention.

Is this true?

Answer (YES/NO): NO